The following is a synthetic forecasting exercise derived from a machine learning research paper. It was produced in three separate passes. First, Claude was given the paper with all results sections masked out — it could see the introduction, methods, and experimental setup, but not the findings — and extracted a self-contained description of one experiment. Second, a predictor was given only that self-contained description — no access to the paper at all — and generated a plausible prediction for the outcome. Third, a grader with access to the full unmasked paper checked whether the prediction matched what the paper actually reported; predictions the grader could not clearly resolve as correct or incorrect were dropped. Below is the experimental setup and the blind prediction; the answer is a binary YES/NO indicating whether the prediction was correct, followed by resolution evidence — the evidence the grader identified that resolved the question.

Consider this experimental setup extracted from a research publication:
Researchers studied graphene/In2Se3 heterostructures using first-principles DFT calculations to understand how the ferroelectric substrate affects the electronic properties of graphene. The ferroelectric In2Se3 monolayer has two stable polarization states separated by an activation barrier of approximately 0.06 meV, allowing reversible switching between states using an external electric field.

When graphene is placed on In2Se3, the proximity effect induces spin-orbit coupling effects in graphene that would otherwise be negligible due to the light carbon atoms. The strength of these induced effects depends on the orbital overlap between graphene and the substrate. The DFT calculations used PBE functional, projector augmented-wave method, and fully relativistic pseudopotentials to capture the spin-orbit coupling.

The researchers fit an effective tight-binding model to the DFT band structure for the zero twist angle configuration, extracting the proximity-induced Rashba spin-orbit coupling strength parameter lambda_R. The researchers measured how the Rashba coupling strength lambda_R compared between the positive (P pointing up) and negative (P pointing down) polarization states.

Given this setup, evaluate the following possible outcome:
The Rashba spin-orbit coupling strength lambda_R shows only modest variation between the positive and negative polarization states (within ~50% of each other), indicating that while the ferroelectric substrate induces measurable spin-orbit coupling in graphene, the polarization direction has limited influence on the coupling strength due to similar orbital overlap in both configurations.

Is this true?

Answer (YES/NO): NO